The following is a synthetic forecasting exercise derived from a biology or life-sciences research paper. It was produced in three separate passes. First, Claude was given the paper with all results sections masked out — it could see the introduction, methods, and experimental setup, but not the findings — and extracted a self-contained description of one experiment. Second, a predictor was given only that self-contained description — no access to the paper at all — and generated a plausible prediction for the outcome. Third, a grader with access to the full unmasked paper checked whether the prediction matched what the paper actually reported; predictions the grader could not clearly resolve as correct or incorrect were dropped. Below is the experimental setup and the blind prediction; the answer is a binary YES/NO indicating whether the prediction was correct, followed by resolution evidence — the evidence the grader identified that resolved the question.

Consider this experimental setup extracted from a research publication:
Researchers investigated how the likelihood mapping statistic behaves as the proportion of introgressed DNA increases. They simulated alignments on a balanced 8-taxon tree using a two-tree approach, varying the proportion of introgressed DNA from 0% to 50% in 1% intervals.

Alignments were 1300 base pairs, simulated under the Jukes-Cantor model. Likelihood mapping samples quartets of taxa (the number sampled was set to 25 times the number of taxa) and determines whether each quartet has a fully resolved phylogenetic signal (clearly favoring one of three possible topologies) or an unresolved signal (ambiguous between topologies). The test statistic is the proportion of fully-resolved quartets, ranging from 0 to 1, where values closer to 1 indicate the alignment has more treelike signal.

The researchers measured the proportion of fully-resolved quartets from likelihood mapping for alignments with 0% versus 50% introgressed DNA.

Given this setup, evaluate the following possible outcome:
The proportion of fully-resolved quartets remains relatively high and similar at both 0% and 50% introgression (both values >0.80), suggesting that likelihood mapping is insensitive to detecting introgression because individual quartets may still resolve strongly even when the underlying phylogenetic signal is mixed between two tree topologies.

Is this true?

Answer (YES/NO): YES